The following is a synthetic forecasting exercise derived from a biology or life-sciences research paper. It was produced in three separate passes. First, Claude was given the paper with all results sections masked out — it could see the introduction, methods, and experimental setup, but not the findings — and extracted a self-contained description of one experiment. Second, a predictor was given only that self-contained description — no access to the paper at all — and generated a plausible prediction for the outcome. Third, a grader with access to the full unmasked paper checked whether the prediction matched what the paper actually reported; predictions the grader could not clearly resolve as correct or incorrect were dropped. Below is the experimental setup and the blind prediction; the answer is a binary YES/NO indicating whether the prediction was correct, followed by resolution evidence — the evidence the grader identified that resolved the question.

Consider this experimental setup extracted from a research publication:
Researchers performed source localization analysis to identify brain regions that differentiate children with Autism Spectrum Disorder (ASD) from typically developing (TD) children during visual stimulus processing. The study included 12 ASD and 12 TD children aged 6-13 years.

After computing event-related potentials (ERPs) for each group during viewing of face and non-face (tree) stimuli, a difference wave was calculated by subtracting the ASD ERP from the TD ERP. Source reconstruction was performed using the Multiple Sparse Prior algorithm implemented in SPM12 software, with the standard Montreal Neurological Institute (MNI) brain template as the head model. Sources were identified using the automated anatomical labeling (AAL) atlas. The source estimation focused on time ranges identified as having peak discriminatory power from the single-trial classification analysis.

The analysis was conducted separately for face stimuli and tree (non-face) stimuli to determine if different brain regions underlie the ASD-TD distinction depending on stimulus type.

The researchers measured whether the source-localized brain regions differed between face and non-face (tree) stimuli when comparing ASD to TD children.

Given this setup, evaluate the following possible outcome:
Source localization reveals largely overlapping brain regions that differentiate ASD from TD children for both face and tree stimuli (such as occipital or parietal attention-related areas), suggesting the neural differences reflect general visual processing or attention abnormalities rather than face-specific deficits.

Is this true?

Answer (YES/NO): YES